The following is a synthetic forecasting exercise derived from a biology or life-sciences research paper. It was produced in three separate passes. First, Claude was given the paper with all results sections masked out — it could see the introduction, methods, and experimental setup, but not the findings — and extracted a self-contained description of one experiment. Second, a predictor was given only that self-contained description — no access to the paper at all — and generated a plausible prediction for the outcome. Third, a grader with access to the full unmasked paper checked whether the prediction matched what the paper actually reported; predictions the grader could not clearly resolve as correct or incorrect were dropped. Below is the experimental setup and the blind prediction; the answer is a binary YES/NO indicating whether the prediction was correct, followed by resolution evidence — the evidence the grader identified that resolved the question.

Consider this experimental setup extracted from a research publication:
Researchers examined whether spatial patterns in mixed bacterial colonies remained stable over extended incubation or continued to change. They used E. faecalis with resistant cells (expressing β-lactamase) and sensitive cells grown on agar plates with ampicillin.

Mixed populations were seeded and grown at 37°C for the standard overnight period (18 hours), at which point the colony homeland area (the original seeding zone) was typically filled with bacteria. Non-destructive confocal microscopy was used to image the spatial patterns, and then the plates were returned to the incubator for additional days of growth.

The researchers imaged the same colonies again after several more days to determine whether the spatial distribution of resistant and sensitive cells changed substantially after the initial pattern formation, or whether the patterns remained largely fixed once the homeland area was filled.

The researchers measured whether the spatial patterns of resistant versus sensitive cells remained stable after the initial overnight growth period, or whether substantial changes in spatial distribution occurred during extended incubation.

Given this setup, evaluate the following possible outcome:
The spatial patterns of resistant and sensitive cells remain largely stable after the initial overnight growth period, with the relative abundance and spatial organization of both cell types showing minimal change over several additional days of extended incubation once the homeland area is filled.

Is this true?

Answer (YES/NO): YES